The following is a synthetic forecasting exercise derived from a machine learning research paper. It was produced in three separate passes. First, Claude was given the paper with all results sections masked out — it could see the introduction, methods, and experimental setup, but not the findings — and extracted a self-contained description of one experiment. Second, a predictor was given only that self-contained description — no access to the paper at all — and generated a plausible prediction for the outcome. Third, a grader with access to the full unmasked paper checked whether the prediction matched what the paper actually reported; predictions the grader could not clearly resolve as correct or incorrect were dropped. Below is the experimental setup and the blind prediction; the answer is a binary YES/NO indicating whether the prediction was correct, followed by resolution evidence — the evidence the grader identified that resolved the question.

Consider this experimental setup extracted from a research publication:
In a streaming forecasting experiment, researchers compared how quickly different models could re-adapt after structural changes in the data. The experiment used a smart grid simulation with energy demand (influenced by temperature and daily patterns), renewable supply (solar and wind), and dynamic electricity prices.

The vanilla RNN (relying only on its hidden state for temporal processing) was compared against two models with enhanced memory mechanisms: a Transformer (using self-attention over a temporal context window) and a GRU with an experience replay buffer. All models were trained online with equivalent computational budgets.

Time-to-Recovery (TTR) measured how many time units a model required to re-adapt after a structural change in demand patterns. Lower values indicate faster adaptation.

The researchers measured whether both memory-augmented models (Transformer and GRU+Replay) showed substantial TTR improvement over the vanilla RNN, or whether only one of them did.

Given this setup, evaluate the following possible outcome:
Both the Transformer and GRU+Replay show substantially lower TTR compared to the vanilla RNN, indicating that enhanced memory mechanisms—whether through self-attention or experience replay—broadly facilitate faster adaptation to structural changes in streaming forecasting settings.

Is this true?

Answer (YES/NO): YES